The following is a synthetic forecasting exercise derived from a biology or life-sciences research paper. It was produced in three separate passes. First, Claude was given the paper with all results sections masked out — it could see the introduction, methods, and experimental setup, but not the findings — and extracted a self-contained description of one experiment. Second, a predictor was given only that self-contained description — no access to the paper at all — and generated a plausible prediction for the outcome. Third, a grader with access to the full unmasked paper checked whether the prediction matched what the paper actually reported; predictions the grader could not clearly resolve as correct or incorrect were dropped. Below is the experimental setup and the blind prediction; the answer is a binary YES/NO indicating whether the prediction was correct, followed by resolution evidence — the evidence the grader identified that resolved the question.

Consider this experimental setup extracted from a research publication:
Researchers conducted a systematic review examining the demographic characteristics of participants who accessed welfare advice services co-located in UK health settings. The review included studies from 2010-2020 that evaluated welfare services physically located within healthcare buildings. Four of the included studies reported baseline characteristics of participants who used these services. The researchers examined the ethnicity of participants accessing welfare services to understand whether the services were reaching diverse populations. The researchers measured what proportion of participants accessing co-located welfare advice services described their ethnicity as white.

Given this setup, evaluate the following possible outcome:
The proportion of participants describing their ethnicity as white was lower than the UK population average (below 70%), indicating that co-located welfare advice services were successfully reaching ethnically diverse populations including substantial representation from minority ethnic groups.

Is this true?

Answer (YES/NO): NO